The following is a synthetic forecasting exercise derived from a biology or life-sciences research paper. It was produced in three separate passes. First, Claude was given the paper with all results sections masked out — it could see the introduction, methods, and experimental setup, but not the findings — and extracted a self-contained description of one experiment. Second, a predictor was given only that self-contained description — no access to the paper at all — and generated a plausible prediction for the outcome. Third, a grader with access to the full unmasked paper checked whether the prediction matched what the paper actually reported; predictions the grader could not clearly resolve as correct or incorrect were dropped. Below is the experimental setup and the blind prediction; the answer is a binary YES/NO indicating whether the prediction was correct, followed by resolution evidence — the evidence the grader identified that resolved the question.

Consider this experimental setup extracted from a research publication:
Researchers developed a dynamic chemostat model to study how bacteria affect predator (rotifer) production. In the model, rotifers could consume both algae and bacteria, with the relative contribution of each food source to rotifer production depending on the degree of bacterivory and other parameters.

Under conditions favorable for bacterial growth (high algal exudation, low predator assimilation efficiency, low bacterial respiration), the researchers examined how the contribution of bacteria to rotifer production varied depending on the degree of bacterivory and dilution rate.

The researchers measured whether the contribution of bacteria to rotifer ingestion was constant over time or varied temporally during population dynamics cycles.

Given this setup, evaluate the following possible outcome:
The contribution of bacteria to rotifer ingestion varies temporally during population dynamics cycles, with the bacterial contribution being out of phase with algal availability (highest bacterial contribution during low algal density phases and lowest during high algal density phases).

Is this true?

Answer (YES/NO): YES